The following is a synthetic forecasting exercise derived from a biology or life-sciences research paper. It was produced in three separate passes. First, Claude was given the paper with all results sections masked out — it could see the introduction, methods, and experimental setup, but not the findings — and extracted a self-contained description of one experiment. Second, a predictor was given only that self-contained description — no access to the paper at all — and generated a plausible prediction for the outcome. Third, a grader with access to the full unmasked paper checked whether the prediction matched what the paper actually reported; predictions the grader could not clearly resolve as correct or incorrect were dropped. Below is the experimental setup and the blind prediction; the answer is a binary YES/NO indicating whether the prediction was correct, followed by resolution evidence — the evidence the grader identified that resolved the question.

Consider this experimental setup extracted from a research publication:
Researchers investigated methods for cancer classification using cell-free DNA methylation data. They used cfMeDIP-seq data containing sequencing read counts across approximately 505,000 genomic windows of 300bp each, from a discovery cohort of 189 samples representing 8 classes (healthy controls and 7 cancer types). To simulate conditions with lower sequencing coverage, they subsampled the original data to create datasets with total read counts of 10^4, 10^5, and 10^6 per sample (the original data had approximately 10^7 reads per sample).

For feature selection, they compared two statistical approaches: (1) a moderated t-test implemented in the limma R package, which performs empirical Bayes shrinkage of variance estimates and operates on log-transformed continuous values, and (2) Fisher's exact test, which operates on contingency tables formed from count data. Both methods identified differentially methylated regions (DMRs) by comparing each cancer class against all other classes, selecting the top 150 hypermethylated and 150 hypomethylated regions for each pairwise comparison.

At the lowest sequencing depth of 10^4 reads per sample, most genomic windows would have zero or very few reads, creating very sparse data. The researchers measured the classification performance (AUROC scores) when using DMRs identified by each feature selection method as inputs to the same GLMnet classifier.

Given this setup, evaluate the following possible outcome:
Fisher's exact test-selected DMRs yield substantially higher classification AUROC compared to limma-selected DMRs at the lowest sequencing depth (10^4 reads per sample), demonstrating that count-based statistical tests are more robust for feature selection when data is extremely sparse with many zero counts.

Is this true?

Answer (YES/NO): NO